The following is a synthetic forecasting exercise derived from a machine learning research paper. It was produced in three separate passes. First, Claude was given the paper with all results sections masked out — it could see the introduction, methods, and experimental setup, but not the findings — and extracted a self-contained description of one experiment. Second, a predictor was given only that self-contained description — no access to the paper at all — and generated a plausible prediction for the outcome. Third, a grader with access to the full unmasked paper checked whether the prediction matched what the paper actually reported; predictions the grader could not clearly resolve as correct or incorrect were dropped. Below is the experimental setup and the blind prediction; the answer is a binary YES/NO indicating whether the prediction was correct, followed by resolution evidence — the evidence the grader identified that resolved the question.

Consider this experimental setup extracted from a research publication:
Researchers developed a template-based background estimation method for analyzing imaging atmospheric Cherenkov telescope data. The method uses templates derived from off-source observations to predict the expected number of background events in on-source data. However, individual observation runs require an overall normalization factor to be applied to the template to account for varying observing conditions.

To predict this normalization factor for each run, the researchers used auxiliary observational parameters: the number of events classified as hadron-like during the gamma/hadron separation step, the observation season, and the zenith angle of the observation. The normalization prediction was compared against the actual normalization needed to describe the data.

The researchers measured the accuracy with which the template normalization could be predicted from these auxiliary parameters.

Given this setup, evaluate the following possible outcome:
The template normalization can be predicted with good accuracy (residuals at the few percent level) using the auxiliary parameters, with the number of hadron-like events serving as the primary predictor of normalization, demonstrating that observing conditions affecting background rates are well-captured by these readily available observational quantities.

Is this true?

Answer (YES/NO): NO